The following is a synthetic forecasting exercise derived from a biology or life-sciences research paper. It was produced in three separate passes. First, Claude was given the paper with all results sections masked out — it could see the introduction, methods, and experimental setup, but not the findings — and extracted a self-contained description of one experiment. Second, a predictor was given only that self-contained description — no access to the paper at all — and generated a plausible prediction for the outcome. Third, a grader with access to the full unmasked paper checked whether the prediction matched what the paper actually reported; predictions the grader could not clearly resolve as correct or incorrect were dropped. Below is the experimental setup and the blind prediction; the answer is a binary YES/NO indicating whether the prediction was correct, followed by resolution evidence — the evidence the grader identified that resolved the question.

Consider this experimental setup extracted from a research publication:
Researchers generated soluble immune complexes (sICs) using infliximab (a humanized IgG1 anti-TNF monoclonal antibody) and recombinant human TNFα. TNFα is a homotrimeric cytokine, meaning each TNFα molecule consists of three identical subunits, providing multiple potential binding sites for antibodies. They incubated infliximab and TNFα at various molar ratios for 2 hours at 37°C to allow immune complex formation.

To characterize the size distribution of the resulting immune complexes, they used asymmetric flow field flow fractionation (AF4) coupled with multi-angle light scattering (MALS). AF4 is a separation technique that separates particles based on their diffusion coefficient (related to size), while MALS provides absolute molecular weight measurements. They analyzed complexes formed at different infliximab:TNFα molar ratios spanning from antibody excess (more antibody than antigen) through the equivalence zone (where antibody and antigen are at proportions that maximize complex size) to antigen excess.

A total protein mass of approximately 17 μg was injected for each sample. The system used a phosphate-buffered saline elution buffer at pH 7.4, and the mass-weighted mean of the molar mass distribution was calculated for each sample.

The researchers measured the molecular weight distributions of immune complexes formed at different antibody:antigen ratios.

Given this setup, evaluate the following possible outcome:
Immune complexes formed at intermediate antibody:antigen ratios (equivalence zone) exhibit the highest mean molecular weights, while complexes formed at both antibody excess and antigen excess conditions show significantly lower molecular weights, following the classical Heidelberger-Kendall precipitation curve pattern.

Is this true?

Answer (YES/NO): YES